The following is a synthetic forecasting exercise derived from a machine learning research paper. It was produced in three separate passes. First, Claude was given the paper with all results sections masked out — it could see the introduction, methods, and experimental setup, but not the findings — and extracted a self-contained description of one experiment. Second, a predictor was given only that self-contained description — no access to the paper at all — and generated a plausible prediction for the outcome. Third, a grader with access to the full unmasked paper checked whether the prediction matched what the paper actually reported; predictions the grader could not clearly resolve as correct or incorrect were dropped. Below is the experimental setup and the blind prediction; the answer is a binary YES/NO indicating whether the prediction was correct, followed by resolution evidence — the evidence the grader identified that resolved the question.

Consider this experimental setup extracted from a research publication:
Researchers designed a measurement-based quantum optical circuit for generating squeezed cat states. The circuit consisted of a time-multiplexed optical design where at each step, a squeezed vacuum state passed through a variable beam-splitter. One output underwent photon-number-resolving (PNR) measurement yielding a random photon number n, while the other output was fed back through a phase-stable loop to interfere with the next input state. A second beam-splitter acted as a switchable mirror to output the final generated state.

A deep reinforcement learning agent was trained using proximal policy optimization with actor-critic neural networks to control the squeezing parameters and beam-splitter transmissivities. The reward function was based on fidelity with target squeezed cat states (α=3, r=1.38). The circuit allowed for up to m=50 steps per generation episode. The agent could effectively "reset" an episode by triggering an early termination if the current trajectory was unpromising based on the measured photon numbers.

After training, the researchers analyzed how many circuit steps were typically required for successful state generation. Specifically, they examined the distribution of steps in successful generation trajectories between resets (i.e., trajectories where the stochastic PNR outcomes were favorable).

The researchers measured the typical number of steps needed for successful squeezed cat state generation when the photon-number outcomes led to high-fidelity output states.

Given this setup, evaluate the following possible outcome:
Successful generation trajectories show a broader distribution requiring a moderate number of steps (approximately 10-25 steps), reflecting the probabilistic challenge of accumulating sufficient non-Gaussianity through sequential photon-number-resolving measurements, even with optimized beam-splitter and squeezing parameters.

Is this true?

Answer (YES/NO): NO